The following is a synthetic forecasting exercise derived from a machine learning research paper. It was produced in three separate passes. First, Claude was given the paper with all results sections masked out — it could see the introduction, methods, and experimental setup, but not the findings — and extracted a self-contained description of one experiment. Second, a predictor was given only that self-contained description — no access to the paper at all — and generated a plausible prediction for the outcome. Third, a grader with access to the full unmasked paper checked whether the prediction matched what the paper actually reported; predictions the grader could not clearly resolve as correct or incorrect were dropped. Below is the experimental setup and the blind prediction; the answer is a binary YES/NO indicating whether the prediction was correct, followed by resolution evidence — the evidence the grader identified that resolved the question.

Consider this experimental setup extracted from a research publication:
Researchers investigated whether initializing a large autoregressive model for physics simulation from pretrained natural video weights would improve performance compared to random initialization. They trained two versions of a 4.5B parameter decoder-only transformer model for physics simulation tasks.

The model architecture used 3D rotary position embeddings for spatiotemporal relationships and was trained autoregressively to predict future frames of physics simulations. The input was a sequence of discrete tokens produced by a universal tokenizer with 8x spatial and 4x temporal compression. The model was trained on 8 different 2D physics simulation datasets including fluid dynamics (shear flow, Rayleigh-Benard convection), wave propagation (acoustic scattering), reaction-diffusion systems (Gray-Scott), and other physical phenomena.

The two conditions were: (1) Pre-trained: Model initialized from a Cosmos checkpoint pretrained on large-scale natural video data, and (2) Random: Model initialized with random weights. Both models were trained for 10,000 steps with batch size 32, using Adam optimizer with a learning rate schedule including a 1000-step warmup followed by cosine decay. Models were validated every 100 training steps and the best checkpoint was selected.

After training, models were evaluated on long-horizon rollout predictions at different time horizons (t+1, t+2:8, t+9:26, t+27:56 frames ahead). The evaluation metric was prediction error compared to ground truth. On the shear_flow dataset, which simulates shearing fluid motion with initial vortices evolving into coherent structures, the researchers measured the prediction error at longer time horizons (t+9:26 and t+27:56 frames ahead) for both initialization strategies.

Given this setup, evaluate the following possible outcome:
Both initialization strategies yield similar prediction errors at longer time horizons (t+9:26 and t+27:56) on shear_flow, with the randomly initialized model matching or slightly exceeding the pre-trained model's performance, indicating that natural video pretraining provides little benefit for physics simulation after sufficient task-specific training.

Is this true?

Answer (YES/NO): NO